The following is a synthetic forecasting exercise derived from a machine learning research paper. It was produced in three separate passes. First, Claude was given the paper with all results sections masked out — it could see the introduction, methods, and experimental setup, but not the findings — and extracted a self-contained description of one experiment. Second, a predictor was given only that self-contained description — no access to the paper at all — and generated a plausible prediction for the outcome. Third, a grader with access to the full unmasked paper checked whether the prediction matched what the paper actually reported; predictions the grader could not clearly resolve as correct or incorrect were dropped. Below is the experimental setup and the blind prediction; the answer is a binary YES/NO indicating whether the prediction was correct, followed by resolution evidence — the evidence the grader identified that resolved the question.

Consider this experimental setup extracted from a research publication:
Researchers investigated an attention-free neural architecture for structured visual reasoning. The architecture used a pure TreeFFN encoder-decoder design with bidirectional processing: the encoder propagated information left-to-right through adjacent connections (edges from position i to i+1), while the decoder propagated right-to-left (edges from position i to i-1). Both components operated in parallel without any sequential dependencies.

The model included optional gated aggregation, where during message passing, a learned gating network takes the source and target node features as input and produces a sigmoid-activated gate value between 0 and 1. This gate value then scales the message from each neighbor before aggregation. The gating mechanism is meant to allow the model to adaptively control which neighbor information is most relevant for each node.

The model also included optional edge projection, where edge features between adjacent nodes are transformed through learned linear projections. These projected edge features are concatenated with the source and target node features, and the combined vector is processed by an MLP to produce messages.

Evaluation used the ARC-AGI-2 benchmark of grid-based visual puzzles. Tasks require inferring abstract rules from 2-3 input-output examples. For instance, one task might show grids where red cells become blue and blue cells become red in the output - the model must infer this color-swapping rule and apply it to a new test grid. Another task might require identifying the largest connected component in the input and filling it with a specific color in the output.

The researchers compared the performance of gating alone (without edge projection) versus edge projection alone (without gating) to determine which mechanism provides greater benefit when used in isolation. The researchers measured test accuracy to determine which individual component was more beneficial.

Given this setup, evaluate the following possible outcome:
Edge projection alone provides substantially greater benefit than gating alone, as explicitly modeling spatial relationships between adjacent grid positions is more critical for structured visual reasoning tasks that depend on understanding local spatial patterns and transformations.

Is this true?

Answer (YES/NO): YES